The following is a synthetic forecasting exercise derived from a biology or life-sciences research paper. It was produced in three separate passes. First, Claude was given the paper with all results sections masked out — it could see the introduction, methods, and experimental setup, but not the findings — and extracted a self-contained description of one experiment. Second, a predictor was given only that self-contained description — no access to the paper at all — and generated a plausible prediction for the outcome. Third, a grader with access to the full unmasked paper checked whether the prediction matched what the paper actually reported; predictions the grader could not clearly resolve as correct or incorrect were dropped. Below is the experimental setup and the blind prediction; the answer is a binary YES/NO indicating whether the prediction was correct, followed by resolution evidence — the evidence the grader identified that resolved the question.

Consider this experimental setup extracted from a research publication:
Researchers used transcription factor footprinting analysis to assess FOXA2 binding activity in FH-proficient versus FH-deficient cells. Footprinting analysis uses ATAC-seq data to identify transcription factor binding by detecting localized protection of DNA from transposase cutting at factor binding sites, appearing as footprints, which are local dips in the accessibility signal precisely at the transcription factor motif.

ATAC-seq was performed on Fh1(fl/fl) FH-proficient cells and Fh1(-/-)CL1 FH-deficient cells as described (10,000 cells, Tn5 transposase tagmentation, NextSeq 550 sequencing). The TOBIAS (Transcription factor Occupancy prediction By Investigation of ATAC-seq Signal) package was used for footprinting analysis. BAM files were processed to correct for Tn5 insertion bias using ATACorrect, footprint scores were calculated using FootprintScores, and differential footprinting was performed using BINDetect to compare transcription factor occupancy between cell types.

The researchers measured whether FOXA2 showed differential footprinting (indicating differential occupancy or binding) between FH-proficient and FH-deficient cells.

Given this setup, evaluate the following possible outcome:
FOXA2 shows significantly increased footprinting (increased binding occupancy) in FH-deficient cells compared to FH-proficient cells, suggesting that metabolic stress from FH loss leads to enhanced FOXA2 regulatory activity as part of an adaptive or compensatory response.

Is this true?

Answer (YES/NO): YES